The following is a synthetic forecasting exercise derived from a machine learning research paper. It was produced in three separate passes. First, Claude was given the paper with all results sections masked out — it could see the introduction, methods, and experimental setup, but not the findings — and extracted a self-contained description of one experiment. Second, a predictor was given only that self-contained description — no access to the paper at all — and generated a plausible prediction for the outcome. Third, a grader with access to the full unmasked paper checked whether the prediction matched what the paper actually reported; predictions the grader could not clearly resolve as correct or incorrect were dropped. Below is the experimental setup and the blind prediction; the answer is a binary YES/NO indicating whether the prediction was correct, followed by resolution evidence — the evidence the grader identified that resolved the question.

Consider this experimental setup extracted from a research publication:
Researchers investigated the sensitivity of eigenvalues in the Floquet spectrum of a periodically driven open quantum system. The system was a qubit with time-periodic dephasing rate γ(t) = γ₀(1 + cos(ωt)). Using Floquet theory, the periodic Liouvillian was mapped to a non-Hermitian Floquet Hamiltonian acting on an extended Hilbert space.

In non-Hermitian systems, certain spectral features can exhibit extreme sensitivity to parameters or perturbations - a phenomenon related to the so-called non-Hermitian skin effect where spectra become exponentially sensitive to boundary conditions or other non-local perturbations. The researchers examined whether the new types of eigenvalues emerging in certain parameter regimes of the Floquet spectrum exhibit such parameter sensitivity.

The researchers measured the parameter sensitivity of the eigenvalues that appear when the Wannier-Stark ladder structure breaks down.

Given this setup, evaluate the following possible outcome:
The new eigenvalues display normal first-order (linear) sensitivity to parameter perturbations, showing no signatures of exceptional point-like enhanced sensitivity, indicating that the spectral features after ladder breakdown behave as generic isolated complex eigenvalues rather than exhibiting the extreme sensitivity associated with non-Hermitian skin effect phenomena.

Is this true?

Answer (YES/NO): NO